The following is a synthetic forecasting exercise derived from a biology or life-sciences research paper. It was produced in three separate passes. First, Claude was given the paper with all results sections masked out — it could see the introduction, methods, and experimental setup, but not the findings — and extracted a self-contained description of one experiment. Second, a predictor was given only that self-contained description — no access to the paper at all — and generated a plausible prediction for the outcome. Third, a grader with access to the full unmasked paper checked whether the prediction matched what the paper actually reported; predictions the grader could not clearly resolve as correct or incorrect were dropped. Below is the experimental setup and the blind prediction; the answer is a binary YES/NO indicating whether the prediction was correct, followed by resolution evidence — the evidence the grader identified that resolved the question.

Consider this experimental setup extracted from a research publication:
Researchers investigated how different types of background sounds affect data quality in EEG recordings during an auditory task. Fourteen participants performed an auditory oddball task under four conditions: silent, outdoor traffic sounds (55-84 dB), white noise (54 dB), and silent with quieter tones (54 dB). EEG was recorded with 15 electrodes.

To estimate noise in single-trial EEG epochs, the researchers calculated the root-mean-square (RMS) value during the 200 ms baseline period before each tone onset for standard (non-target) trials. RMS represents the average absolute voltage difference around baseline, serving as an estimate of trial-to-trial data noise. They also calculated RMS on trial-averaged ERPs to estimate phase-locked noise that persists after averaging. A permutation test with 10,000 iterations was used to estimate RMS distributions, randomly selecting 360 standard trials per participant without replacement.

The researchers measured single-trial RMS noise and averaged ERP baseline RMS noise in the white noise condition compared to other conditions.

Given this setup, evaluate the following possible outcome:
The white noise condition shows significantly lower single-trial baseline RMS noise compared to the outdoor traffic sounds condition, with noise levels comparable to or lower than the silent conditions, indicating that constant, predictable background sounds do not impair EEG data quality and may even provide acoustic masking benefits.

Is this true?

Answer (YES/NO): NO